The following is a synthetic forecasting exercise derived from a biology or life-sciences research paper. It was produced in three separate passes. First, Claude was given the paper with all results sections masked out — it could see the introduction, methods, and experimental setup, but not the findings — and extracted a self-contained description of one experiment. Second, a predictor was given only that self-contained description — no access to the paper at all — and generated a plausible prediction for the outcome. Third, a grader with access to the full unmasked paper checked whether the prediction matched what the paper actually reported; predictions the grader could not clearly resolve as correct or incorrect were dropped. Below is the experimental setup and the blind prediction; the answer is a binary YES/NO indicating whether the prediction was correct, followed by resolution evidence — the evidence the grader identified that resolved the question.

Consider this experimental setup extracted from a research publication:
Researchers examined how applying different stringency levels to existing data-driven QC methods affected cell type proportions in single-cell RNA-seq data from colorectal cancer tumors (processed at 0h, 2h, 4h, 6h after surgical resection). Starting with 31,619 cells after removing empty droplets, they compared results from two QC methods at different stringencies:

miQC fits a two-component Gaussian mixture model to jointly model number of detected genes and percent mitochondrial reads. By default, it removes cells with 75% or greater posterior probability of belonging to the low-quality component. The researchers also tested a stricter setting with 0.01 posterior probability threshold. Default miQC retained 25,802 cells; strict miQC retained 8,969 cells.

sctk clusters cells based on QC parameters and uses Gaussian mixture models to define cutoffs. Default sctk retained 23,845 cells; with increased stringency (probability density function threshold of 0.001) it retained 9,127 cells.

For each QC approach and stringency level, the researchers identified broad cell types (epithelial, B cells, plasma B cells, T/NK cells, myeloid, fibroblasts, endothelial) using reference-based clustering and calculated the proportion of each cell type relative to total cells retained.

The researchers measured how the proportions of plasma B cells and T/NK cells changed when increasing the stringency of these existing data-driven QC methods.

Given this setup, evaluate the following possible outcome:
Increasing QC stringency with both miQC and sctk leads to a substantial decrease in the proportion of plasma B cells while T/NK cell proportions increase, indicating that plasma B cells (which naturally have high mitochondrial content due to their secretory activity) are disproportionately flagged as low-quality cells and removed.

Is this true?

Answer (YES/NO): NO